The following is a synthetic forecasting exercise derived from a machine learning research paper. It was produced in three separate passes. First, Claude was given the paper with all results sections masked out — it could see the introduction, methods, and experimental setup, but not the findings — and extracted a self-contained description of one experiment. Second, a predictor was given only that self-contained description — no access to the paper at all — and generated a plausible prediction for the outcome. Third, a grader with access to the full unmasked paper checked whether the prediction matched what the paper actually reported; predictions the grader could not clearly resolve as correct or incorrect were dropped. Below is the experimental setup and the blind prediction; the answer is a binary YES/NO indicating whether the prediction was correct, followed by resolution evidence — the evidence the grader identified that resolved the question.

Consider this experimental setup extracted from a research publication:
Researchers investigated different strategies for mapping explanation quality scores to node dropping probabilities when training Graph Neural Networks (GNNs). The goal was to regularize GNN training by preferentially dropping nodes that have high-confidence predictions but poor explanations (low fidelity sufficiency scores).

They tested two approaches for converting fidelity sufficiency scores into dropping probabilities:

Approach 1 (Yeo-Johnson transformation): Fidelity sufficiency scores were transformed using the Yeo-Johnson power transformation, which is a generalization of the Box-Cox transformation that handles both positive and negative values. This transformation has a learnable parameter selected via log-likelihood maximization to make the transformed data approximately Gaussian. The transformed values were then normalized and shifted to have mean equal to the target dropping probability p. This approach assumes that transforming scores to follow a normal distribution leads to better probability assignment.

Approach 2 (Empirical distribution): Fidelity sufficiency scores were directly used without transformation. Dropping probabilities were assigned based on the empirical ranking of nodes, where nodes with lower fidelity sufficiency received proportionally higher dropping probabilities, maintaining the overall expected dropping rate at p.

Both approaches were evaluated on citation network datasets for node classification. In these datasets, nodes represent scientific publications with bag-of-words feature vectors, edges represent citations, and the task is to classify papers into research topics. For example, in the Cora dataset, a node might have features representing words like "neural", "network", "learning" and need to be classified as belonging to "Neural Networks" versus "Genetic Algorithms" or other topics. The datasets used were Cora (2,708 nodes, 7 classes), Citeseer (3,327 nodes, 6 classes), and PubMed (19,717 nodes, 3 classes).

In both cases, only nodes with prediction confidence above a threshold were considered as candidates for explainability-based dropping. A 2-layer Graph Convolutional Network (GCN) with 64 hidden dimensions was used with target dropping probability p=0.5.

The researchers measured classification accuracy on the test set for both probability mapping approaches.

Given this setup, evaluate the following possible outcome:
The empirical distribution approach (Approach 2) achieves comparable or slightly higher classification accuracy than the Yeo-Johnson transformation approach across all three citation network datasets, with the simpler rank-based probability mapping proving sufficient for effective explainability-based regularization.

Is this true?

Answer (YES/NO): NO